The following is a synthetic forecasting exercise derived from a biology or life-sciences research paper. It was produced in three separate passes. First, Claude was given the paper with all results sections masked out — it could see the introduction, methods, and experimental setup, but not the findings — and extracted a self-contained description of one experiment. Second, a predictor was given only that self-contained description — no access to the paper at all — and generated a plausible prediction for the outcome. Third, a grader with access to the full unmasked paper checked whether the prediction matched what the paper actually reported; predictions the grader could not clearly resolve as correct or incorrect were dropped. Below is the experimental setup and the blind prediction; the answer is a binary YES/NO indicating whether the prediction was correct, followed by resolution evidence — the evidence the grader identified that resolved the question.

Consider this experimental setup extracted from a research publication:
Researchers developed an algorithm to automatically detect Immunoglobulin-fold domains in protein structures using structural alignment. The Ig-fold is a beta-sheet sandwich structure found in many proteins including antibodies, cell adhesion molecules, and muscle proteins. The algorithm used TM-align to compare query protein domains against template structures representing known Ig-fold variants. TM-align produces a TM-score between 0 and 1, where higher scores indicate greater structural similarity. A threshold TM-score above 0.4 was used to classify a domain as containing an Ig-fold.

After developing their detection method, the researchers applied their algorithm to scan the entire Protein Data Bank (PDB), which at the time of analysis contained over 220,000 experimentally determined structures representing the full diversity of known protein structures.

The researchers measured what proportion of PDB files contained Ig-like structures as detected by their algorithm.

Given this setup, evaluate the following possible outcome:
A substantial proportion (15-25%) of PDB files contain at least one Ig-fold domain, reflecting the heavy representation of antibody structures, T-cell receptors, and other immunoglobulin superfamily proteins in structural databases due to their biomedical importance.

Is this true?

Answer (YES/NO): NO